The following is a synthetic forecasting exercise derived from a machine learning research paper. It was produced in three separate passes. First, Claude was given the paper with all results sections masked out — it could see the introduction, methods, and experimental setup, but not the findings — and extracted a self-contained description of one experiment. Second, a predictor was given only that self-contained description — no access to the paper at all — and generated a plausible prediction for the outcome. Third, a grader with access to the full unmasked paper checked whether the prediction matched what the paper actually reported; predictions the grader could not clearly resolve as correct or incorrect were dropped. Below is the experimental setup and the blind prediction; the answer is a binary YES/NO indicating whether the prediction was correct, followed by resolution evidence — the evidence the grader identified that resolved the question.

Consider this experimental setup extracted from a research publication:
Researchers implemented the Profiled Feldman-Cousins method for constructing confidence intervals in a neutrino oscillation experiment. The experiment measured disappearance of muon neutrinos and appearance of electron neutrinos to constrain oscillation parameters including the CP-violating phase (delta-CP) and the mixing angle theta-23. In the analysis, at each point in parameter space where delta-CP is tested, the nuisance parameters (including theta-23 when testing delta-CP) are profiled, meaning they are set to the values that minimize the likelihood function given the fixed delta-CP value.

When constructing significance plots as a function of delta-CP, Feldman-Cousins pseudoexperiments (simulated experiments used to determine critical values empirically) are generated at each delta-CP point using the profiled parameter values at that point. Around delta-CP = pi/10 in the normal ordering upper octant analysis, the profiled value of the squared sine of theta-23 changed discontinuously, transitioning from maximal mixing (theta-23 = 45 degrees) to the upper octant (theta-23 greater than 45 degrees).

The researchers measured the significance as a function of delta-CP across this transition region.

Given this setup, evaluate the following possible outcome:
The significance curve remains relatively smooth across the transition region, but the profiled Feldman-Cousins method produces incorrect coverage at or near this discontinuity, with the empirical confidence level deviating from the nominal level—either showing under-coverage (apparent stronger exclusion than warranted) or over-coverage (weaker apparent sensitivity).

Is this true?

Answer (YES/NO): NO